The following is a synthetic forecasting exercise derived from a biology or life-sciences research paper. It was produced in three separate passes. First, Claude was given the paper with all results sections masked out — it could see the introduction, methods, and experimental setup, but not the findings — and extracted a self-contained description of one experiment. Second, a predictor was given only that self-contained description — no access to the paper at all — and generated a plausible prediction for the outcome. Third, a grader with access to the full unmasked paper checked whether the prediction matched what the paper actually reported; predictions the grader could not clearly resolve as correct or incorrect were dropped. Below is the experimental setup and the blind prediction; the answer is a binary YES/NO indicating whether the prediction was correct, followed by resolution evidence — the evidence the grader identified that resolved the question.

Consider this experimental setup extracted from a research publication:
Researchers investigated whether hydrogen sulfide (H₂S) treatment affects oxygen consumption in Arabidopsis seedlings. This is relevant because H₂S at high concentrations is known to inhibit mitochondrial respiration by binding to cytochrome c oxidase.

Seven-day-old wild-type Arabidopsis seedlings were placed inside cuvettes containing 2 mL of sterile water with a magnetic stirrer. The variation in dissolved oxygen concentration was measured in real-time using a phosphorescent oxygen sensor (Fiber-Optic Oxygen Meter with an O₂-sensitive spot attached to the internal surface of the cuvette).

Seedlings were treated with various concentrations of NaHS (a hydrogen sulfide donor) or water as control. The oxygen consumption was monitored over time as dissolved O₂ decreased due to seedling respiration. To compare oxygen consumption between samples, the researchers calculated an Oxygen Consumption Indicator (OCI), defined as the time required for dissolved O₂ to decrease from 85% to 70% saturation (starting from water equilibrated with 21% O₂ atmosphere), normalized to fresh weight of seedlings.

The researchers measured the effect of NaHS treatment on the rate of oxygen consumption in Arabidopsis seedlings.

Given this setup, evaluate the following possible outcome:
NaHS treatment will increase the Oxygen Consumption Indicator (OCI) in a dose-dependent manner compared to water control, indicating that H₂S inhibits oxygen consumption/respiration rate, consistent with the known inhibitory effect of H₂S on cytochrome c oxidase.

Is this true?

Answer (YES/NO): NO